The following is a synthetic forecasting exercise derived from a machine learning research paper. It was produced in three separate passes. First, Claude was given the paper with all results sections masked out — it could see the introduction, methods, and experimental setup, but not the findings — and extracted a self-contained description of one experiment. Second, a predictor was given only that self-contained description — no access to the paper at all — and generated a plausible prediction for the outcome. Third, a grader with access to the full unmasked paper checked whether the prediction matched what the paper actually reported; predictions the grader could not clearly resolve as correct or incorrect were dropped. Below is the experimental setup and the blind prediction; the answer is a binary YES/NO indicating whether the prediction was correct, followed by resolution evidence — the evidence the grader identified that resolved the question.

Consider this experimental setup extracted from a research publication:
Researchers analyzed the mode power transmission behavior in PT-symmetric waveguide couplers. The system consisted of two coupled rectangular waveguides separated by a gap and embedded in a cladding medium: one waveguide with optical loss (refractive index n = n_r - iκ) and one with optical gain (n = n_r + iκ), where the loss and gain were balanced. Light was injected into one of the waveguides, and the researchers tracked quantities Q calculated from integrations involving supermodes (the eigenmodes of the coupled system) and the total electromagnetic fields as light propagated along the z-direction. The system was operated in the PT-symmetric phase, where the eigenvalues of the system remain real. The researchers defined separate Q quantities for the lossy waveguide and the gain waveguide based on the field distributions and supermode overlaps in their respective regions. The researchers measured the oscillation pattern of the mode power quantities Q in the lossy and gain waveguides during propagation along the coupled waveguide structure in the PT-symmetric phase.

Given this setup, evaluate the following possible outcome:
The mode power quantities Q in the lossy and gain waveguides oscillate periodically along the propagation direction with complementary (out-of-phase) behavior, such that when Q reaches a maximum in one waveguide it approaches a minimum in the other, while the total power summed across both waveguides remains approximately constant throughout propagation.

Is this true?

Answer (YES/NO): NO